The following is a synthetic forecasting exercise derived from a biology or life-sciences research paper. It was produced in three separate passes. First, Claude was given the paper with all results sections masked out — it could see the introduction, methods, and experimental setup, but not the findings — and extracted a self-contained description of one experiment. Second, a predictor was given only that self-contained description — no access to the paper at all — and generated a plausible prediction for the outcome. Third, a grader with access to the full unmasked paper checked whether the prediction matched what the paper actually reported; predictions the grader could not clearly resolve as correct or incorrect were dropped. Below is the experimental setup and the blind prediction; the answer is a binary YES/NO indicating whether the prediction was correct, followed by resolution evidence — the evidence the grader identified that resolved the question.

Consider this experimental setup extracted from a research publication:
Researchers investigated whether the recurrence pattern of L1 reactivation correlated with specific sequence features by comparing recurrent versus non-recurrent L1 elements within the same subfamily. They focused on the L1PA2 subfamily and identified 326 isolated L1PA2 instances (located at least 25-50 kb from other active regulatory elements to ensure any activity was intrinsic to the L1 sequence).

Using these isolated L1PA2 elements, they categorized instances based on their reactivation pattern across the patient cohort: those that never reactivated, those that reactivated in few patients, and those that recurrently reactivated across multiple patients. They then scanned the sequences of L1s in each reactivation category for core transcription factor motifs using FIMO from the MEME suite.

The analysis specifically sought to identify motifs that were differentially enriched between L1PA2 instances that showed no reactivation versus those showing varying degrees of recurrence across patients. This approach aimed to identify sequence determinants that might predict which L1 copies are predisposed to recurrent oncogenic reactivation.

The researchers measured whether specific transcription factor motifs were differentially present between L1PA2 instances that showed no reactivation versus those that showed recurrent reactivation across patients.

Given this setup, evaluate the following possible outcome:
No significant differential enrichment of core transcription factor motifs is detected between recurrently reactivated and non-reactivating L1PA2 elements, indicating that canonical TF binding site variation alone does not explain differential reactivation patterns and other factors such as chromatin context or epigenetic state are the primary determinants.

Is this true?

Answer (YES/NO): NO